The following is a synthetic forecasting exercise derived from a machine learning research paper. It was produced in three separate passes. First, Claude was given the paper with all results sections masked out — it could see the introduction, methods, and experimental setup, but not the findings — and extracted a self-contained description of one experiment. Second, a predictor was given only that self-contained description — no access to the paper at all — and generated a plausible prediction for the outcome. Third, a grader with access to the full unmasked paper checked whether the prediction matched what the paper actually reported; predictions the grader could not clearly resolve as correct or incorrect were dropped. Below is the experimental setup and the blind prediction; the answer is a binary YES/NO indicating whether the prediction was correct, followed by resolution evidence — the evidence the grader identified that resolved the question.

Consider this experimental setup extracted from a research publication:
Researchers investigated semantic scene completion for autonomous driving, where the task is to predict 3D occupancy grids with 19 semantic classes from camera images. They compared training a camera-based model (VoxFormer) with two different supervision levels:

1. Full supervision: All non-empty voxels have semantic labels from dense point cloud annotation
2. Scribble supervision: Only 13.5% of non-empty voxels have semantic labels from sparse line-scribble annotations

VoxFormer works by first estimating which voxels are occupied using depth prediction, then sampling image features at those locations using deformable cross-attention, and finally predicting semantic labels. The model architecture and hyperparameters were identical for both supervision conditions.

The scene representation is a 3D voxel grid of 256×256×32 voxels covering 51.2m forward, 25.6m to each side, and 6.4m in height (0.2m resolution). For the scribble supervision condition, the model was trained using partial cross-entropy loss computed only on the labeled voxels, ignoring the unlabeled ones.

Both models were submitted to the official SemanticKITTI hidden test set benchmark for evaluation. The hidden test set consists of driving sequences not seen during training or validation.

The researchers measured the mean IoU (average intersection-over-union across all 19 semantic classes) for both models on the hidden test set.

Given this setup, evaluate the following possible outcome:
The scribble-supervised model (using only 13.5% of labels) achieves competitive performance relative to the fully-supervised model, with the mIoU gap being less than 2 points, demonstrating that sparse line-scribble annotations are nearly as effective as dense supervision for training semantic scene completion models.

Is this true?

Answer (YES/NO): NO